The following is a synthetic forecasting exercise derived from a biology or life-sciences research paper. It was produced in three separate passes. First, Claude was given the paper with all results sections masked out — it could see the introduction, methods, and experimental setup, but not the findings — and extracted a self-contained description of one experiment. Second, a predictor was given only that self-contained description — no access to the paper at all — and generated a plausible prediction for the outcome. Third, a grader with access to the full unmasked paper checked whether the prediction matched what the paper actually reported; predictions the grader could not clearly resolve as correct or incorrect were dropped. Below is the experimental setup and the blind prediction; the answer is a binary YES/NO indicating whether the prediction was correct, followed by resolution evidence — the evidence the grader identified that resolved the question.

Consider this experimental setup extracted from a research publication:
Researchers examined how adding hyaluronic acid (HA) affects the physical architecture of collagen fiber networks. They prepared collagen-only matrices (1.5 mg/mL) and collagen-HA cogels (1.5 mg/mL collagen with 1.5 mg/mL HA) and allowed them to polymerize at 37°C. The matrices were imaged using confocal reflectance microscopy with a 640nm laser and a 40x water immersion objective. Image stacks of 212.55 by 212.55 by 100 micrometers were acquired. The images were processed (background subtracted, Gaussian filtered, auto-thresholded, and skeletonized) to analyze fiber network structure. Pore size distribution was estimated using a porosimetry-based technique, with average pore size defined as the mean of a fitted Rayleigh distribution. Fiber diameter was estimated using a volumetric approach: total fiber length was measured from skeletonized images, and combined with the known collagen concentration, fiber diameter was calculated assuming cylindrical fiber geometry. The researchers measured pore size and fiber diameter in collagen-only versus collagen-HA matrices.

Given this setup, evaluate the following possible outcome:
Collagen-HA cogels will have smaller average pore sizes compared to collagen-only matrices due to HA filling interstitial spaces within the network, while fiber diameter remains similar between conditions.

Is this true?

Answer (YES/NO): NO